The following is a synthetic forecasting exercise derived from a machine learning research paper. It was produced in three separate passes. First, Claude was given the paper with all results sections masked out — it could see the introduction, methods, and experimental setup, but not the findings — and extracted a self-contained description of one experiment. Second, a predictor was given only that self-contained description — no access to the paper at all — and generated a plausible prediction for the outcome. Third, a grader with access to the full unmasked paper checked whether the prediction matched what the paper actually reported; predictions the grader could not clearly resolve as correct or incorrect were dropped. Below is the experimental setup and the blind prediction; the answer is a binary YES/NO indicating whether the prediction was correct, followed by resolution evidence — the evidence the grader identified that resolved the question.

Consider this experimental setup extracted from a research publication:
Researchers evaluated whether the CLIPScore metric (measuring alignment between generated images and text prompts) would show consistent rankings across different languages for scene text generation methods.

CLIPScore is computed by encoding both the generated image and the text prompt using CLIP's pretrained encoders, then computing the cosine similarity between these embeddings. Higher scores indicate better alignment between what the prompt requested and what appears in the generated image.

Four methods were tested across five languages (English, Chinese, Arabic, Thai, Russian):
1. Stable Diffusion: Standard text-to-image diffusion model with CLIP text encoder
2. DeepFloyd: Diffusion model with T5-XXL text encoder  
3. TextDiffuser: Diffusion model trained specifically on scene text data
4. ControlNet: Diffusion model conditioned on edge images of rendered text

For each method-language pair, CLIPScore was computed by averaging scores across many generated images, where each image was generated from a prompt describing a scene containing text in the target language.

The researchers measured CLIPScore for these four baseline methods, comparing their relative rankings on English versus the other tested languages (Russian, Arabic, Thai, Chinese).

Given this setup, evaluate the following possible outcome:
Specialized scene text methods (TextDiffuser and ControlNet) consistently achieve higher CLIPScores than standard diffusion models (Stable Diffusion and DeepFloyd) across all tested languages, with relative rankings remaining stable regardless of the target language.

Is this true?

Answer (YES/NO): NO